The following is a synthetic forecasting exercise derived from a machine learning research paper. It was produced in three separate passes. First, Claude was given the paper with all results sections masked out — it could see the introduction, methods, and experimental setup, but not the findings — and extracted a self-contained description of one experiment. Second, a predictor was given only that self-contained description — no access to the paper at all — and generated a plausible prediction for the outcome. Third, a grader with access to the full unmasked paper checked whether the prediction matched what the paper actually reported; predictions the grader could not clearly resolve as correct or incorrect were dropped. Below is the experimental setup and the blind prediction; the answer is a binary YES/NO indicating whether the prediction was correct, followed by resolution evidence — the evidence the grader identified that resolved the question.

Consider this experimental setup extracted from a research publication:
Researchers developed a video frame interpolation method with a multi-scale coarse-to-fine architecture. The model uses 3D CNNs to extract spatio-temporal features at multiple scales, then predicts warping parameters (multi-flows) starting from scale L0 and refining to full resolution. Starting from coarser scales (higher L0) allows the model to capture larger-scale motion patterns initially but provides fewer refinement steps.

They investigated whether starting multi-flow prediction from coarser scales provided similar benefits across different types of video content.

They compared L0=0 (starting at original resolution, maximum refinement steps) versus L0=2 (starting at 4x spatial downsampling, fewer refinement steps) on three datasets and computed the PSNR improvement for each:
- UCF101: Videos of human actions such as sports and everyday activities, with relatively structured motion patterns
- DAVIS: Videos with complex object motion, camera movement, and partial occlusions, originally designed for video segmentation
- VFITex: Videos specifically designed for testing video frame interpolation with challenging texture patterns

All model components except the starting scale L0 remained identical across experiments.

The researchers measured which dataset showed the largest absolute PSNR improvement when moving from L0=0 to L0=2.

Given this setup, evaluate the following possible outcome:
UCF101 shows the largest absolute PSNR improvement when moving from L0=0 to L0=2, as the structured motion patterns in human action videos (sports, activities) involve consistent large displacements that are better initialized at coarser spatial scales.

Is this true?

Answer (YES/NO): NO